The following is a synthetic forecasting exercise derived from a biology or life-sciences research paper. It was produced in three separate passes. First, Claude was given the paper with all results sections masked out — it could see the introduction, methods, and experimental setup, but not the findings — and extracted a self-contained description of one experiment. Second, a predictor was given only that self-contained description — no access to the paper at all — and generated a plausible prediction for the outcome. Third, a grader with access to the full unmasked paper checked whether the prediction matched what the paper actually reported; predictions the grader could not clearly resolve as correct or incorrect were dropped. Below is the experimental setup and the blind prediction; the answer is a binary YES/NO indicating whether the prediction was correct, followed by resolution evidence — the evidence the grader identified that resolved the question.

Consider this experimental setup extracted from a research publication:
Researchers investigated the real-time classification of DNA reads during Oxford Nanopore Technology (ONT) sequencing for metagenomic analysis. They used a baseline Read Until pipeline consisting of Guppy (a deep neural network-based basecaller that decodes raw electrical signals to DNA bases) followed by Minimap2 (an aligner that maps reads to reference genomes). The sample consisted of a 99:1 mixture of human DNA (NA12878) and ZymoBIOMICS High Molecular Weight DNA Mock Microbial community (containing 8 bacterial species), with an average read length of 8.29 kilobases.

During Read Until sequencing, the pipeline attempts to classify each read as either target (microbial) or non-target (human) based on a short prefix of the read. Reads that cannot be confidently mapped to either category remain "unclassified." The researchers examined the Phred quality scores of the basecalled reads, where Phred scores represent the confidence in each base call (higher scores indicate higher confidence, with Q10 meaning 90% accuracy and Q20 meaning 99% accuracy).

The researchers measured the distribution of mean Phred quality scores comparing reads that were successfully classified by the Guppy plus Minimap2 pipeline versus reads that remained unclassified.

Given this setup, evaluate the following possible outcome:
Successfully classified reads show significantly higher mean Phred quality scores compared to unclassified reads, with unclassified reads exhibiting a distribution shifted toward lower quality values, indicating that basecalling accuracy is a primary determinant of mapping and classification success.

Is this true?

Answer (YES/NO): YES